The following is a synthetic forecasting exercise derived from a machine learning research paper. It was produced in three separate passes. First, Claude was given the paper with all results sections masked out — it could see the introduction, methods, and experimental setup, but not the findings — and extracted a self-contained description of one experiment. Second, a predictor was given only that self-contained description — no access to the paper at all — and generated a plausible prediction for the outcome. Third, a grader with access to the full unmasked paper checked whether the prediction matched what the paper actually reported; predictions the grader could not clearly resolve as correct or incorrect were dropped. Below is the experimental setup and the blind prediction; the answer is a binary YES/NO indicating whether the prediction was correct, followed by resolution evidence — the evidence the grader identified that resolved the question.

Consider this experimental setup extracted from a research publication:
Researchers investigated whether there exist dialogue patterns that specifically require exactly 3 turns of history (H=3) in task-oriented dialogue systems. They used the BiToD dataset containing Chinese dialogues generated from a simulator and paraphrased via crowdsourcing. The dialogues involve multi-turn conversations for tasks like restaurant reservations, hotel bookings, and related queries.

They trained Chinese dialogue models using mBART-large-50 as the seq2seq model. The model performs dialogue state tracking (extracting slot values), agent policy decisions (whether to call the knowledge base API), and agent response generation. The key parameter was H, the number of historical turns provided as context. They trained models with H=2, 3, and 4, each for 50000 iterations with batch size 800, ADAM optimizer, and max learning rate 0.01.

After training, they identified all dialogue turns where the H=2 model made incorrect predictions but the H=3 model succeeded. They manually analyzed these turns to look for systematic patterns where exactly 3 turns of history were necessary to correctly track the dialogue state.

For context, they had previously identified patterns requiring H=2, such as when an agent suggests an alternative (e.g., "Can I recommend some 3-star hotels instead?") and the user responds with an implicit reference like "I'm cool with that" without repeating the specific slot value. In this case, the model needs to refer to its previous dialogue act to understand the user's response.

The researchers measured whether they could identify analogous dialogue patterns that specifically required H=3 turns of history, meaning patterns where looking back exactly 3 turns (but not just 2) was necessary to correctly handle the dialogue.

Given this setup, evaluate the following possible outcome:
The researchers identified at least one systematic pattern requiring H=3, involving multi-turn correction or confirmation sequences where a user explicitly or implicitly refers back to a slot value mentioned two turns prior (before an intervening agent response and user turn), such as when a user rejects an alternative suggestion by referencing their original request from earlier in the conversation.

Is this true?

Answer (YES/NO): NO